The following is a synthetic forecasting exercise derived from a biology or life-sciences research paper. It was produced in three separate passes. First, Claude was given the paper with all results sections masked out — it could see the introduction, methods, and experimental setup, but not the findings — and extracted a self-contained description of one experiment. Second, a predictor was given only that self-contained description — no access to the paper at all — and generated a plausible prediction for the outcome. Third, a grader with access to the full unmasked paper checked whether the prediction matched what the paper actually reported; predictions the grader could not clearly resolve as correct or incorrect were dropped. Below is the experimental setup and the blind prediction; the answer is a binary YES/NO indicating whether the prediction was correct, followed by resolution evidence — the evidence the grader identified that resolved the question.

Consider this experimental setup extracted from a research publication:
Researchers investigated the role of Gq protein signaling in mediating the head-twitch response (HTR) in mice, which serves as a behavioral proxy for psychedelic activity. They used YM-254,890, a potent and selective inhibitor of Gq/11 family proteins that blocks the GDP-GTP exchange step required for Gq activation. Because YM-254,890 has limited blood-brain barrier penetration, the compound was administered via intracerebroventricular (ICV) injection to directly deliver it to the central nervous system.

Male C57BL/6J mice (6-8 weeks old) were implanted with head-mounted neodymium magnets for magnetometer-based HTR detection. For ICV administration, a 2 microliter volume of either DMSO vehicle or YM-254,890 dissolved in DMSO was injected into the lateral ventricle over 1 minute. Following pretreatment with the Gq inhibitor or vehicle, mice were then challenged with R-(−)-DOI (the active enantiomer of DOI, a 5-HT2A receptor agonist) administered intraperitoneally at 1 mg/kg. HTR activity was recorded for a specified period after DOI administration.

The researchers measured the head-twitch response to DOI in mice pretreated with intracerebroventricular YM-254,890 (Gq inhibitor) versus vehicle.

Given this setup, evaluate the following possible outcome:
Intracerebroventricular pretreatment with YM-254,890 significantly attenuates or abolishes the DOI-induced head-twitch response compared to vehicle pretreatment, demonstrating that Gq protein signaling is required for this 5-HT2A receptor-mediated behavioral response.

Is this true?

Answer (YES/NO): YES